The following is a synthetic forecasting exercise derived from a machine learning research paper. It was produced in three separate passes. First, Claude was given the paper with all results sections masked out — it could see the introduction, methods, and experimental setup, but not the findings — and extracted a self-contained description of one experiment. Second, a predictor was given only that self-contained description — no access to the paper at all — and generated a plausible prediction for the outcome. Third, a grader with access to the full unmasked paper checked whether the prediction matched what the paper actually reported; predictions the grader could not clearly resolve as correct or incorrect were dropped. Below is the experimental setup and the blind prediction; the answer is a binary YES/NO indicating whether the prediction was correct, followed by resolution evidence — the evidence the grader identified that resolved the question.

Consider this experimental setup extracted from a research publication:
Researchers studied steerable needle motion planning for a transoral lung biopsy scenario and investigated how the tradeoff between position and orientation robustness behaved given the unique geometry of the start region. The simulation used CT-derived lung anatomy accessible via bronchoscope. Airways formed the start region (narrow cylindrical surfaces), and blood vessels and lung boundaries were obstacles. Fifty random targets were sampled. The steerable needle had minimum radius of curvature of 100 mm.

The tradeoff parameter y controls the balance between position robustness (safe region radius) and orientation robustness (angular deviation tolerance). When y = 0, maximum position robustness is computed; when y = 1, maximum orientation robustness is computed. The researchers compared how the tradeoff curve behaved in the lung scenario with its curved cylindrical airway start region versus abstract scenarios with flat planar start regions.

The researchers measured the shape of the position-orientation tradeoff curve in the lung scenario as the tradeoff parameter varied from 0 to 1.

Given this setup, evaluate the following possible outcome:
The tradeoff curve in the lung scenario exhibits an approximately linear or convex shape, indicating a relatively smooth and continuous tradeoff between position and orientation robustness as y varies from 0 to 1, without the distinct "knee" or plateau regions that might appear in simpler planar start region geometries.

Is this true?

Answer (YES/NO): NO